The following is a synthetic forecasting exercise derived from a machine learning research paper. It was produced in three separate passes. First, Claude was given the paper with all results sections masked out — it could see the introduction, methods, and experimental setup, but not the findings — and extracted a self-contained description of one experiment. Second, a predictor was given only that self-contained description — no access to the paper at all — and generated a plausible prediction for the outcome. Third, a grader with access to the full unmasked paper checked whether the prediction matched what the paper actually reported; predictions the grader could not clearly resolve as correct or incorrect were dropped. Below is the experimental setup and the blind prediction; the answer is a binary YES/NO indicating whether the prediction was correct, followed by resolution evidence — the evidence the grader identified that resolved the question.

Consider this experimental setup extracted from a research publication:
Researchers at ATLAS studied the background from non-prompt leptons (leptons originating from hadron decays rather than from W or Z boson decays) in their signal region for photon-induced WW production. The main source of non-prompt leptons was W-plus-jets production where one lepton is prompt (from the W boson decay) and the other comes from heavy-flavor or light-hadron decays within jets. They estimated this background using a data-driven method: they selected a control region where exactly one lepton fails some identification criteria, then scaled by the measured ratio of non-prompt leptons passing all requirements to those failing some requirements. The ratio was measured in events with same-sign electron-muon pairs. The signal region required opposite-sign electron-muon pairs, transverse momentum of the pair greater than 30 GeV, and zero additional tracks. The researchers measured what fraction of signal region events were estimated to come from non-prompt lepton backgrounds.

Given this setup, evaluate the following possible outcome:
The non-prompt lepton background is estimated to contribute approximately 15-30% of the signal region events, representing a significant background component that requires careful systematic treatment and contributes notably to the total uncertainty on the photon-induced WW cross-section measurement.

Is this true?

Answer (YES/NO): NO